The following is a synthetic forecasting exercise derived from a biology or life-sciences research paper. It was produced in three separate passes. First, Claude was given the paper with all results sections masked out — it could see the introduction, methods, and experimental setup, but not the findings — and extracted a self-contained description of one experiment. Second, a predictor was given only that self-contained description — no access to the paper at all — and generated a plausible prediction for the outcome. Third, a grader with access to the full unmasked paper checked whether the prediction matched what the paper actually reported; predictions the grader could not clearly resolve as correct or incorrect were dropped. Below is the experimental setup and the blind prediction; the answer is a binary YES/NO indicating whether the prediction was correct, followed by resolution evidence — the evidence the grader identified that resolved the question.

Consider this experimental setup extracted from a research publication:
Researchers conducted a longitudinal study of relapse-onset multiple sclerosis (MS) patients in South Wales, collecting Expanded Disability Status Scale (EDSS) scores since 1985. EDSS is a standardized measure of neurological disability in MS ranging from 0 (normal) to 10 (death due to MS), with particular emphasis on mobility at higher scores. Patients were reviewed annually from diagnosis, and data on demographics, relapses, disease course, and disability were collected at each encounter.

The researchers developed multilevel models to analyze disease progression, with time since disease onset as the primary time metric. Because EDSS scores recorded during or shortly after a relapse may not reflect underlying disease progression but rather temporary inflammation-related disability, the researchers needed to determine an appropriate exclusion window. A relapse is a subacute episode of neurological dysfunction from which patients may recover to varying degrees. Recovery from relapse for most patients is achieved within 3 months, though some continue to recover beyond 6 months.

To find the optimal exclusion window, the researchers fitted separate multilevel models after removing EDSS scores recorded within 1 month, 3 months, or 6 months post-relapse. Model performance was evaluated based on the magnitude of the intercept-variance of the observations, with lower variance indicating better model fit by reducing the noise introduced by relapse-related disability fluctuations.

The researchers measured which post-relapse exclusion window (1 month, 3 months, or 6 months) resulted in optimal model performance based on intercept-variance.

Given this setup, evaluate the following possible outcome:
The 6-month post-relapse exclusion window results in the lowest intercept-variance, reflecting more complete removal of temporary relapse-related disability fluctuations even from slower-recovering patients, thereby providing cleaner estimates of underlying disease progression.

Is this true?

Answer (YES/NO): NO